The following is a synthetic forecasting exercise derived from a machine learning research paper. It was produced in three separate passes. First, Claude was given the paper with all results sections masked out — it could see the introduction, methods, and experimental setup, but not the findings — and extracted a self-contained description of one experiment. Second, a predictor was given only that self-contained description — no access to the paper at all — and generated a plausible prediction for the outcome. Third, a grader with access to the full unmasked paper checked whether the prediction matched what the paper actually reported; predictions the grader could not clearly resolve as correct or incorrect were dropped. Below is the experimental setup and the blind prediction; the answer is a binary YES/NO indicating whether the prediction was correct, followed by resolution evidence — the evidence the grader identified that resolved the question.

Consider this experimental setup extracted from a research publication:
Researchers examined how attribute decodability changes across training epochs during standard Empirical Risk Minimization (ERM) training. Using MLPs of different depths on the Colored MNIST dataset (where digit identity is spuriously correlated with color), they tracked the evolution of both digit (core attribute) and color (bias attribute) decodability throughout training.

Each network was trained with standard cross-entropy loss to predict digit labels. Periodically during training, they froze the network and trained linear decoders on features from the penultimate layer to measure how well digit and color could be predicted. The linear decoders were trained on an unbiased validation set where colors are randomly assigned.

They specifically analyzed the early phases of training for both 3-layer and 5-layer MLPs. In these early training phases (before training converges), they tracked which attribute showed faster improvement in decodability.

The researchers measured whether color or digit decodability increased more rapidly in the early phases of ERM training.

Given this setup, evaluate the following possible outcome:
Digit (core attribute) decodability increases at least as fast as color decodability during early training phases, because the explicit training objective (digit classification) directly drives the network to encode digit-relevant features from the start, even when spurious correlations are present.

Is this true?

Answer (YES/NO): NO